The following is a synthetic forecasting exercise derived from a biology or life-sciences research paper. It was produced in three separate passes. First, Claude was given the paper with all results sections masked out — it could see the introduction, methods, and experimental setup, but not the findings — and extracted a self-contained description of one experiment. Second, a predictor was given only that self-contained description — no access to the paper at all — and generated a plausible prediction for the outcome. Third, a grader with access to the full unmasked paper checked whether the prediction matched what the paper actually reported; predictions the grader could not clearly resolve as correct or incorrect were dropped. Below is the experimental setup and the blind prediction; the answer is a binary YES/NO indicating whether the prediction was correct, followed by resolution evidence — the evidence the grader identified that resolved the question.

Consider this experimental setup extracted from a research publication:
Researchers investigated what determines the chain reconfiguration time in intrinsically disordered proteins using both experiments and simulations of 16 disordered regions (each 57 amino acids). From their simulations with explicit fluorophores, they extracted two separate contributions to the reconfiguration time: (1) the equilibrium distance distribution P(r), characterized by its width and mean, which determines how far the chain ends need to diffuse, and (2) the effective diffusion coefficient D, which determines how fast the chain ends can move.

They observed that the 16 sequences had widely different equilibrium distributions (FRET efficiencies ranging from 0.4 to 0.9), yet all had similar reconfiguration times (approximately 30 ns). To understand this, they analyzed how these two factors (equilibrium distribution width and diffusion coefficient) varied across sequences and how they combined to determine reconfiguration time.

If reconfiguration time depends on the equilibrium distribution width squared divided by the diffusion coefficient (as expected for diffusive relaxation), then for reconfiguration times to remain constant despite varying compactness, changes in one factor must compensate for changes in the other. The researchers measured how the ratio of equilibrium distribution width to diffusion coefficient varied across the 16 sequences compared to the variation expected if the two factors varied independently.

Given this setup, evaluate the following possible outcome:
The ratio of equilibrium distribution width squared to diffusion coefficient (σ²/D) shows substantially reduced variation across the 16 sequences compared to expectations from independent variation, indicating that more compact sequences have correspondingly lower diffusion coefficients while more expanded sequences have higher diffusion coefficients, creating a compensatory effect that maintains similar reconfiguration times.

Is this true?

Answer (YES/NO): YES